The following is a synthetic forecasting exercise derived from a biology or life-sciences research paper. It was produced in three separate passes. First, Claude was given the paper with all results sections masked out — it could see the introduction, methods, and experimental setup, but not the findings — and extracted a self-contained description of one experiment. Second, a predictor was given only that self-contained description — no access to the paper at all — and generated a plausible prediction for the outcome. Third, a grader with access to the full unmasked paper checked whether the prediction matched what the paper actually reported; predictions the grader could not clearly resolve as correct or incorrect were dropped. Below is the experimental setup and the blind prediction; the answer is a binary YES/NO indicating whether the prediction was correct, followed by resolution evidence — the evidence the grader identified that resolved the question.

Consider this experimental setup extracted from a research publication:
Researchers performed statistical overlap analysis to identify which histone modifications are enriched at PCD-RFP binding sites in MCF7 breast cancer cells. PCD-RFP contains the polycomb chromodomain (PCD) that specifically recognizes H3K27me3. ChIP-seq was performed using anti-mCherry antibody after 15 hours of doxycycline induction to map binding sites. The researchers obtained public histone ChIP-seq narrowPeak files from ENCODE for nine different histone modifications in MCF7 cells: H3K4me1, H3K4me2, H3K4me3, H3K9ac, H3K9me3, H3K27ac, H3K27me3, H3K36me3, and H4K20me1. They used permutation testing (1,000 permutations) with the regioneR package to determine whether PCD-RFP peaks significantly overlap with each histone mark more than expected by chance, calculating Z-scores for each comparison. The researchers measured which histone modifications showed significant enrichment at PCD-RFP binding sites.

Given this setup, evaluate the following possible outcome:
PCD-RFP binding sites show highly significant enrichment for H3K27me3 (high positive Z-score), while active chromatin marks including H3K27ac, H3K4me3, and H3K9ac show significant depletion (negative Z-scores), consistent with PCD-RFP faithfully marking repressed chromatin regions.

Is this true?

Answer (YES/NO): NO